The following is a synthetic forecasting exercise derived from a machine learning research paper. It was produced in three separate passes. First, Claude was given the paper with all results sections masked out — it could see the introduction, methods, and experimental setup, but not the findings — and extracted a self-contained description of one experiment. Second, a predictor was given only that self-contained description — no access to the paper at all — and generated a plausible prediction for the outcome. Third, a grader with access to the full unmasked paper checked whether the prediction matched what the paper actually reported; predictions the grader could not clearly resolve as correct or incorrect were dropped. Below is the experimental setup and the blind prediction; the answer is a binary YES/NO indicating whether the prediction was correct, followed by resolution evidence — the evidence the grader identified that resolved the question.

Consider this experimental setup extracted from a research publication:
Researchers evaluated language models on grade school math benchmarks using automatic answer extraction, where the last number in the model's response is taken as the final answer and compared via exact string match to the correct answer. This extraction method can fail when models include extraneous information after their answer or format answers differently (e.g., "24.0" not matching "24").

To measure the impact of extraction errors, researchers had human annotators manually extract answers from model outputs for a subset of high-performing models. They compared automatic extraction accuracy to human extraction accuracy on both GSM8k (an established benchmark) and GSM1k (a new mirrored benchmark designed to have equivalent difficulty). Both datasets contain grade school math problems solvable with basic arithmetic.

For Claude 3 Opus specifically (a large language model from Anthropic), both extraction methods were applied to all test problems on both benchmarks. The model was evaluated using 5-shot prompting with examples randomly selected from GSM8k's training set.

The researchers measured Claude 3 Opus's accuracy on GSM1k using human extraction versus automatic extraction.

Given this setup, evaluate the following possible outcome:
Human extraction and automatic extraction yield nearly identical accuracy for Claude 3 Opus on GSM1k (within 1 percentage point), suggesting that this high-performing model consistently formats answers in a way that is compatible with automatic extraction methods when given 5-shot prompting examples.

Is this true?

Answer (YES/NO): NO